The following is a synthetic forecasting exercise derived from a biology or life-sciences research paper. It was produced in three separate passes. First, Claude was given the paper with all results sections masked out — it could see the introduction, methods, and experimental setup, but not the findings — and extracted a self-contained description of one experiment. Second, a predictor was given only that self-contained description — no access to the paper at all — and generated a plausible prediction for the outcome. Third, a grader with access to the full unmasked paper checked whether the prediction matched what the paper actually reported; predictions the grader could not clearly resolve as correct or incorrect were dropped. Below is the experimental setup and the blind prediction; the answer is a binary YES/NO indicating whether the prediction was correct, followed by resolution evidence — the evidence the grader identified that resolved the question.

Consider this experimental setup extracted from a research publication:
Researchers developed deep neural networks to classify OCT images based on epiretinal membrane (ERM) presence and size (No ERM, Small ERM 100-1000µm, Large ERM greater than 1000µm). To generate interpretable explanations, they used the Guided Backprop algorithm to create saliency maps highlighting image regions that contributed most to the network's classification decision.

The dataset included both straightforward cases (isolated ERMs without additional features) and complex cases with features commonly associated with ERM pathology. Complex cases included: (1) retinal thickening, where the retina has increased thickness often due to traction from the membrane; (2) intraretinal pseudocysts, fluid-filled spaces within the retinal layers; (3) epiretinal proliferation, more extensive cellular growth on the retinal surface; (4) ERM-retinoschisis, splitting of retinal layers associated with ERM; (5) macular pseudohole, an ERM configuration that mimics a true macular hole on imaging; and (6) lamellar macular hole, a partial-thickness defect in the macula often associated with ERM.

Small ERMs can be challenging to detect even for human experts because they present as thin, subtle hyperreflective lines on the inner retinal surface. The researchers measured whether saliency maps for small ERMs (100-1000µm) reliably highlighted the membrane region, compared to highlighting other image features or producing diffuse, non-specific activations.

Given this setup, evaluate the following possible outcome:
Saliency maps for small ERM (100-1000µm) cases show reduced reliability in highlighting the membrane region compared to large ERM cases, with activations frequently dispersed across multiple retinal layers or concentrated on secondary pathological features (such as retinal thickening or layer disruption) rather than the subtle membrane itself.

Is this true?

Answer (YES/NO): NO